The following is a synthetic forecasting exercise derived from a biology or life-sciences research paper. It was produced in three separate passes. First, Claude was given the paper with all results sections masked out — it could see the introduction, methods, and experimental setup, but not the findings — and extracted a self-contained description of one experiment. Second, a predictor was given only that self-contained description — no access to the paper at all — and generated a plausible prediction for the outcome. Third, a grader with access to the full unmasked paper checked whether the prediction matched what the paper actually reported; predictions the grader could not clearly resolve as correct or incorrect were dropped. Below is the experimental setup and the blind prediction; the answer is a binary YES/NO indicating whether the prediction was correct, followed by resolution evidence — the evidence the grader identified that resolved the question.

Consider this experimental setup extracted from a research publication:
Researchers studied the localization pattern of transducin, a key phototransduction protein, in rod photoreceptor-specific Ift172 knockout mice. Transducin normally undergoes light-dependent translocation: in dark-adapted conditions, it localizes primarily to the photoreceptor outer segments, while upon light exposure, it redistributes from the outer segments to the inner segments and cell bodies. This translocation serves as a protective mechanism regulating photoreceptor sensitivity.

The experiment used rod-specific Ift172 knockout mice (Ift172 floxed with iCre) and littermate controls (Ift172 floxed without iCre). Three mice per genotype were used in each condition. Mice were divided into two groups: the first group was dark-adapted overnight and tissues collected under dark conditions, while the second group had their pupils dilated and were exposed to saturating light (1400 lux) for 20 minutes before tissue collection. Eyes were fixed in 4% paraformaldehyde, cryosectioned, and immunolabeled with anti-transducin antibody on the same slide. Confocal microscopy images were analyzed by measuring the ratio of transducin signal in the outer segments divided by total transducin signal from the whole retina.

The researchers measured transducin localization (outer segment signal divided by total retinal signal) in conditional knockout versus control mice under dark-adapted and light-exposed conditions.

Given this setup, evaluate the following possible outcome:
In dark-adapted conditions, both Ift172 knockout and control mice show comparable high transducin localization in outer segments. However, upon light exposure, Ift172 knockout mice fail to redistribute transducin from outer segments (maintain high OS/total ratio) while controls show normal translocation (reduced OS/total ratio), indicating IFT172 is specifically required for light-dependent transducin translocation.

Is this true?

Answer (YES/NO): NO